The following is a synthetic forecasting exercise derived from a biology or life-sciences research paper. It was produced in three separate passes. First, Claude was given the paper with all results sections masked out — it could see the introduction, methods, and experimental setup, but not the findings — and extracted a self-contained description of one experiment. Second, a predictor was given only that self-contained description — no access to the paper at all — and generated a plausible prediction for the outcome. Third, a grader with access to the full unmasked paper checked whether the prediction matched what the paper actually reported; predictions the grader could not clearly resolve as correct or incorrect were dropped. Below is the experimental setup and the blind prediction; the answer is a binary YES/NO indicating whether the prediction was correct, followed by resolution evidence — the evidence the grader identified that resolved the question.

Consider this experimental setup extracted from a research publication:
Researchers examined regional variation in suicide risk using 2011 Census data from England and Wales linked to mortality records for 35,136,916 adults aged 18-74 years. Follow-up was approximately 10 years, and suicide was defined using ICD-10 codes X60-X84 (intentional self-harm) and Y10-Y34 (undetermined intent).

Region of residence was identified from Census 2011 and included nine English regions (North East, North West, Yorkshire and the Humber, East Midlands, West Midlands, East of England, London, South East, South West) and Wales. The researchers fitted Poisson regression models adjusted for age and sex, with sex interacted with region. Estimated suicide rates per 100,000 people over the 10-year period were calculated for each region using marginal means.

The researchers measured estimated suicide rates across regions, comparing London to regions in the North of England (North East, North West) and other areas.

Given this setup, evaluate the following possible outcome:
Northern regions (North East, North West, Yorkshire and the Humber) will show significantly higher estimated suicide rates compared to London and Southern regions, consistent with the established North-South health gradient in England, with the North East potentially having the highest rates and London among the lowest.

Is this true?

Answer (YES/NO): NO